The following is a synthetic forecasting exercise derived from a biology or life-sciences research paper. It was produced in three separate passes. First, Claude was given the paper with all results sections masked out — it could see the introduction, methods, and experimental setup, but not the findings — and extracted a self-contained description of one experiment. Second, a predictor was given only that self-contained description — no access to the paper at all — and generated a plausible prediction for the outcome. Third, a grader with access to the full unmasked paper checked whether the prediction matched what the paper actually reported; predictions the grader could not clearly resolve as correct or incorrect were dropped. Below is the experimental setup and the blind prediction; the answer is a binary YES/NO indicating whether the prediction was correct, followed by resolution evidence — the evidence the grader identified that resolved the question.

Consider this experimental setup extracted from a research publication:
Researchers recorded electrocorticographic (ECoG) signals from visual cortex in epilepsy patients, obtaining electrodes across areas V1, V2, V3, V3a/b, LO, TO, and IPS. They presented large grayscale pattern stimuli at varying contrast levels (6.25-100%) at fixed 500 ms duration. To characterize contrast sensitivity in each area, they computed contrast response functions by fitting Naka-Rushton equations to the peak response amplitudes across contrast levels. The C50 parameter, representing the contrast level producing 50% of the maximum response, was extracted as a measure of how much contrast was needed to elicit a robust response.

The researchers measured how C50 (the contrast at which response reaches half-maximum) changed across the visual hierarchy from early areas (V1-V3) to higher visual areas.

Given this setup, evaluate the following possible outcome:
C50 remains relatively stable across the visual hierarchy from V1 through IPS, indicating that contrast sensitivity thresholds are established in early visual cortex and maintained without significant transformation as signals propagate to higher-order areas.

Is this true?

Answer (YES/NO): NO